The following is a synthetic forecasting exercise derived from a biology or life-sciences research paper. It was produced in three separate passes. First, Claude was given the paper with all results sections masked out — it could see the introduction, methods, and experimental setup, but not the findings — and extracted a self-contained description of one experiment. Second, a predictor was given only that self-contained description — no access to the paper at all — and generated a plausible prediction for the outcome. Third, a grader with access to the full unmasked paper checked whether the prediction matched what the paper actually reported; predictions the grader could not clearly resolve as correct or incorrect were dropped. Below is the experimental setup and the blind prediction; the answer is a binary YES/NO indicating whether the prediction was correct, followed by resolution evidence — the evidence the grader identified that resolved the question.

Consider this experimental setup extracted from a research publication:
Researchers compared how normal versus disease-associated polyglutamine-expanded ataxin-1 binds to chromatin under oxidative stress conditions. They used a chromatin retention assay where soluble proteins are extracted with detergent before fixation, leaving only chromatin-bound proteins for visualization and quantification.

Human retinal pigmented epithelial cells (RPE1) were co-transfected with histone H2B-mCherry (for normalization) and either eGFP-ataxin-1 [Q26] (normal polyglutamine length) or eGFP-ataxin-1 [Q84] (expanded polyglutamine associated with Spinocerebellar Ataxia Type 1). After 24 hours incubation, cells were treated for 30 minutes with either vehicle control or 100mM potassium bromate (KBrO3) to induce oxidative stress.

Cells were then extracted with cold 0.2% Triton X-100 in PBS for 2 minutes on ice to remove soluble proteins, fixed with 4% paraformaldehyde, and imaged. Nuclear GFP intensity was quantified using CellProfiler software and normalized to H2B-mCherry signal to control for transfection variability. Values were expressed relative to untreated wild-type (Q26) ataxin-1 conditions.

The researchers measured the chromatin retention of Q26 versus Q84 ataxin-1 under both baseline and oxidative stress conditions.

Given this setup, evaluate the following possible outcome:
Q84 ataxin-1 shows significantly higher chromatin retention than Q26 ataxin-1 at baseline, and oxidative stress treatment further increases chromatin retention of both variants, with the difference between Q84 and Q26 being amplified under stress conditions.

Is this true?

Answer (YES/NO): NO